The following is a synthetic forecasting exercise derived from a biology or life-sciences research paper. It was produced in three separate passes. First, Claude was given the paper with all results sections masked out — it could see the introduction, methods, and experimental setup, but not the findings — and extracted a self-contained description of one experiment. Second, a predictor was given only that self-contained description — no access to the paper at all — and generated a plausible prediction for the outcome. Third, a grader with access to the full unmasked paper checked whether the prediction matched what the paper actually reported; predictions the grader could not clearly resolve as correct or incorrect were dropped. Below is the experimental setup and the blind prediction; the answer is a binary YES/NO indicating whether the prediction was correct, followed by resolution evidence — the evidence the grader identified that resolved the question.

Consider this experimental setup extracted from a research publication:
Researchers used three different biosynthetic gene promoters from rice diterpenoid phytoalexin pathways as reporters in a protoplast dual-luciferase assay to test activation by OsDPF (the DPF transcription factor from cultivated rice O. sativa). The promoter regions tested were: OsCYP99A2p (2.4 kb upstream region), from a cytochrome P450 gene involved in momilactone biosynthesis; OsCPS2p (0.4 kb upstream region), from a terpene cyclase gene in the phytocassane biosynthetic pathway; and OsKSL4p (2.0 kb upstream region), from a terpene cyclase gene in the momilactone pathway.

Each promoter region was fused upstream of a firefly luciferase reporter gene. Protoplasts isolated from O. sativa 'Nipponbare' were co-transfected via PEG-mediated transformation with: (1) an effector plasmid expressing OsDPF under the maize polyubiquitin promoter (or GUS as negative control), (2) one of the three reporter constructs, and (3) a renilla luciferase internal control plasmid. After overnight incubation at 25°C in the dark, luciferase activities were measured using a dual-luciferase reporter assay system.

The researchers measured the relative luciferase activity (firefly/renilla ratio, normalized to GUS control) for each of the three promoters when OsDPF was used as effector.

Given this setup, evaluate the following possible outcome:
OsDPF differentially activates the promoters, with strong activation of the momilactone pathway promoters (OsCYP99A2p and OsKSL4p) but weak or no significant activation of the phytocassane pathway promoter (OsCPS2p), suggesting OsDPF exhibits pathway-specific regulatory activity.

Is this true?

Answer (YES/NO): NO